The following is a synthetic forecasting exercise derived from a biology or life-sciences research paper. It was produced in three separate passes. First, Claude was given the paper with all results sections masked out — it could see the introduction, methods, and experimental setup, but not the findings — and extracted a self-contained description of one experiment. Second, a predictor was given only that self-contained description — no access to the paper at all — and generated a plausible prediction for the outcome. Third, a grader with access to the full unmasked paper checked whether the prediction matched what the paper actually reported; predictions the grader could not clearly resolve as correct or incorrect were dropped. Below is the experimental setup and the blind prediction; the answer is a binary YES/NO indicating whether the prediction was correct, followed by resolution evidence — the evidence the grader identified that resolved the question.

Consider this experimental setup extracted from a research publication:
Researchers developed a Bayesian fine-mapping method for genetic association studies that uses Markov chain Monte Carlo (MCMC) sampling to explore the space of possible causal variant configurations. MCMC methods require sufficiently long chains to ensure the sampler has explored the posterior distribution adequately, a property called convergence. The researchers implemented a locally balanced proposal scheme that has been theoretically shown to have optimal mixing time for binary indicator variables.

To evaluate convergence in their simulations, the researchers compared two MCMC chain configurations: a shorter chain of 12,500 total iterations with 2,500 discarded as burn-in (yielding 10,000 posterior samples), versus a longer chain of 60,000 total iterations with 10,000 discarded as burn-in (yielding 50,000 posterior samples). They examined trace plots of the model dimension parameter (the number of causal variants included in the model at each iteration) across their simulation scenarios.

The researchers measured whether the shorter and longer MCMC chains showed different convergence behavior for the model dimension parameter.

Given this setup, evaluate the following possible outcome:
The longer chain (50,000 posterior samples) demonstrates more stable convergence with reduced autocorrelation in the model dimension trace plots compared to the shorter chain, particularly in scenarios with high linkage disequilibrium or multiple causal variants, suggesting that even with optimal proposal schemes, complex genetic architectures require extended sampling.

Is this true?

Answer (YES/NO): NO